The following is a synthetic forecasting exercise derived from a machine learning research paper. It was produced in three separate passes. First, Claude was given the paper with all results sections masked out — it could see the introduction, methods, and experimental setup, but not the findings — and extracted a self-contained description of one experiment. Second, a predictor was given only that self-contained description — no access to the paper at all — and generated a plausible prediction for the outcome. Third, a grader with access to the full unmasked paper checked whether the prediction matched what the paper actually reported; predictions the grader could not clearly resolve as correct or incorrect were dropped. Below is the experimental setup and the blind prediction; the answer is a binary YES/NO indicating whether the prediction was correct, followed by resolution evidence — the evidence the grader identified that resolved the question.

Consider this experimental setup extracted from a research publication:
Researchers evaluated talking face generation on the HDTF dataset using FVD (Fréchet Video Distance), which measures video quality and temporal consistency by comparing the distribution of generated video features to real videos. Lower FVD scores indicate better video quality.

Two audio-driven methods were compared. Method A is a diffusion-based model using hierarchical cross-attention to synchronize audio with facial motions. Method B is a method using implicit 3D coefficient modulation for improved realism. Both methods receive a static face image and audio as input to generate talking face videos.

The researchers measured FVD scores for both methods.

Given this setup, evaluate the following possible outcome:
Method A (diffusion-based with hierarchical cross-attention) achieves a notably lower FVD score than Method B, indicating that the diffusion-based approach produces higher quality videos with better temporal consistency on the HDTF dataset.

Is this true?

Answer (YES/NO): YES